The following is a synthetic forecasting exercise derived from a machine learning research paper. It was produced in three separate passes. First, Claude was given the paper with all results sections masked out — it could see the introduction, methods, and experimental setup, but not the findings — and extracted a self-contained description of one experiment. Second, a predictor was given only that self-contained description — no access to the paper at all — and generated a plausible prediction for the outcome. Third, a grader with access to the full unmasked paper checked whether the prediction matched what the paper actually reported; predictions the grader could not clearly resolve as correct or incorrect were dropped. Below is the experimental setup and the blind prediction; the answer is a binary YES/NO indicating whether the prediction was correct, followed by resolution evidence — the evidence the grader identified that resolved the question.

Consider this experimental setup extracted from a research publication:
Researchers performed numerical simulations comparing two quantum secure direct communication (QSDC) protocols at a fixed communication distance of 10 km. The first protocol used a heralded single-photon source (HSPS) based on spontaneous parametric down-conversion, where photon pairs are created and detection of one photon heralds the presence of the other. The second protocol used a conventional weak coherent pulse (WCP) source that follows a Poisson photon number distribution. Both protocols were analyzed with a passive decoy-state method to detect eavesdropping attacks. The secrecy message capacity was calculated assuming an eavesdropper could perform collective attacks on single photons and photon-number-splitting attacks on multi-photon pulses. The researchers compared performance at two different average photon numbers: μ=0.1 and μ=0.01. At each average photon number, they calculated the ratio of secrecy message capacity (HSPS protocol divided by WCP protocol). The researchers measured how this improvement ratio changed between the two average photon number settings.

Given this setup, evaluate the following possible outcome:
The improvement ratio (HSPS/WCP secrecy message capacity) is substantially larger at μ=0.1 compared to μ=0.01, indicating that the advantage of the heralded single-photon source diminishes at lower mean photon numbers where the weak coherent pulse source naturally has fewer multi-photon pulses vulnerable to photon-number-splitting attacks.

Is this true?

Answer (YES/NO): YES